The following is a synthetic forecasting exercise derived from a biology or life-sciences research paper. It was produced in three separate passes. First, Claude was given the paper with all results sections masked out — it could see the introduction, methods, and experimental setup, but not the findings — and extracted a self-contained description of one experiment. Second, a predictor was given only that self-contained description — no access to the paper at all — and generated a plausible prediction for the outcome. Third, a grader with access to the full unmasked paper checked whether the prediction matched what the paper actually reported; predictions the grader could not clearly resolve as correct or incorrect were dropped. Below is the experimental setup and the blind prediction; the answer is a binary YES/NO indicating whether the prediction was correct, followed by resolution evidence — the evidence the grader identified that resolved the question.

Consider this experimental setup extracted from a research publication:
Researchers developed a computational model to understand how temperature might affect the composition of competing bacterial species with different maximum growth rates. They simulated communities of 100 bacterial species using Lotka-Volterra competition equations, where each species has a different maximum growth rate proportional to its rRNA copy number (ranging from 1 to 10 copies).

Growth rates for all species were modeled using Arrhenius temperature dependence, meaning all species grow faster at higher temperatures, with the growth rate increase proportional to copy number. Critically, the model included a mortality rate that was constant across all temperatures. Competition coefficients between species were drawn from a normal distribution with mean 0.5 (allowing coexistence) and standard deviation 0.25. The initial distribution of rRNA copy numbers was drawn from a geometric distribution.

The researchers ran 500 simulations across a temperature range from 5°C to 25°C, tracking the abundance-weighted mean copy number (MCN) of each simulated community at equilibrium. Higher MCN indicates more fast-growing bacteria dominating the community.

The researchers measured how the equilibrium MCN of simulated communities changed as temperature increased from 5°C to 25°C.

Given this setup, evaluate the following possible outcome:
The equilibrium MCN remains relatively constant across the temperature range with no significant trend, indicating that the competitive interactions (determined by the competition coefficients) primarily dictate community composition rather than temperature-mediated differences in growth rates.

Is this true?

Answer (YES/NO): NO